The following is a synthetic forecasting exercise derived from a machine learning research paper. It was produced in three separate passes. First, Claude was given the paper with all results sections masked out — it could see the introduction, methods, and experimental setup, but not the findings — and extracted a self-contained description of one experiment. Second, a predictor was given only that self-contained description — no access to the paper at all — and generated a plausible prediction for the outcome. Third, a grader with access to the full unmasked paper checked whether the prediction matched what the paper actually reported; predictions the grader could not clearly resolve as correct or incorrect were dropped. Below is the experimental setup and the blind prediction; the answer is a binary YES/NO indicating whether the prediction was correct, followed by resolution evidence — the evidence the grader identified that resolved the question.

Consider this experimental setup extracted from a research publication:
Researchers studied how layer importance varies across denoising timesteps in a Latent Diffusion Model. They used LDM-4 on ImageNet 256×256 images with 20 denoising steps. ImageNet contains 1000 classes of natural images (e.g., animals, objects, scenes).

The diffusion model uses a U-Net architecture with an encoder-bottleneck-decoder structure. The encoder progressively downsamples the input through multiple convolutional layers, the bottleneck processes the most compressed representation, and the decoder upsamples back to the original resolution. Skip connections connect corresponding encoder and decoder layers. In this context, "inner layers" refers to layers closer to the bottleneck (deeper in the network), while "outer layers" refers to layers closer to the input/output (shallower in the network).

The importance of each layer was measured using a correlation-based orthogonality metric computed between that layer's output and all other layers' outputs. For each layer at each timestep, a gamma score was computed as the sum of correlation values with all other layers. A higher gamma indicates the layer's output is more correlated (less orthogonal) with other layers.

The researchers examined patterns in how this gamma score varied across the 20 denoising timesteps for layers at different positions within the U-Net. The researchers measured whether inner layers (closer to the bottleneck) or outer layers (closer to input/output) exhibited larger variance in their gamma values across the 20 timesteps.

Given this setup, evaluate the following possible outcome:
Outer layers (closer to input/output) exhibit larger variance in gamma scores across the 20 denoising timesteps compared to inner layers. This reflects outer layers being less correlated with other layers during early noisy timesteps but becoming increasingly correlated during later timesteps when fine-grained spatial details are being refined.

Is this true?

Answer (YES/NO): YES